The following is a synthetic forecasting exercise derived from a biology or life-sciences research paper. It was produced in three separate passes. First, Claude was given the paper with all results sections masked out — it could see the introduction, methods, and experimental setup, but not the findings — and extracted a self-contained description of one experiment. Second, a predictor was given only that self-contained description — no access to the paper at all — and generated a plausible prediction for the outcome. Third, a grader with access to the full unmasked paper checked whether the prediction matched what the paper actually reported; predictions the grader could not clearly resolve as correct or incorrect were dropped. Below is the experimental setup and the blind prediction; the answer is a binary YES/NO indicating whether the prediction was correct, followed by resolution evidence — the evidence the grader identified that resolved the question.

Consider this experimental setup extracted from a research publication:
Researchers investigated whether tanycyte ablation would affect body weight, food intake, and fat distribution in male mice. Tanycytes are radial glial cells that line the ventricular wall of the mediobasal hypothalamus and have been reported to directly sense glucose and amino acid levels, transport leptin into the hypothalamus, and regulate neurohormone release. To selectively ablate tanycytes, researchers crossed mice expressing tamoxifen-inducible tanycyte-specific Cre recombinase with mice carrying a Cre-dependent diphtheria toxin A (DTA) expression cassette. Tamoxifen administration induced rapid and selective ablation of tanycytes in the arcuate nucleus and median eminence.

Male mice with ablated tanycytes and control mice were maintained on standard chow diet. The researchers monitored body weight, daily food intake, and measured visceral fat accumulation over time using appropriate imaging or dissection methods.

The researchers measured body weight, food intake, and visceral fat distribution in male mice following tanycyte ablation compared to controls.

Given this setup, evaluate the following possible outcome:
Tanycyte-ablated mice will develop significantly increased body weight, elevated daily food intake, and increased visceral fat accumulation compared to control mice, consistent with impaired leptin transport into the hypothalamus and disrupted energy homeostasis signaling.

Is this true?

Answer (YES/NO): NO